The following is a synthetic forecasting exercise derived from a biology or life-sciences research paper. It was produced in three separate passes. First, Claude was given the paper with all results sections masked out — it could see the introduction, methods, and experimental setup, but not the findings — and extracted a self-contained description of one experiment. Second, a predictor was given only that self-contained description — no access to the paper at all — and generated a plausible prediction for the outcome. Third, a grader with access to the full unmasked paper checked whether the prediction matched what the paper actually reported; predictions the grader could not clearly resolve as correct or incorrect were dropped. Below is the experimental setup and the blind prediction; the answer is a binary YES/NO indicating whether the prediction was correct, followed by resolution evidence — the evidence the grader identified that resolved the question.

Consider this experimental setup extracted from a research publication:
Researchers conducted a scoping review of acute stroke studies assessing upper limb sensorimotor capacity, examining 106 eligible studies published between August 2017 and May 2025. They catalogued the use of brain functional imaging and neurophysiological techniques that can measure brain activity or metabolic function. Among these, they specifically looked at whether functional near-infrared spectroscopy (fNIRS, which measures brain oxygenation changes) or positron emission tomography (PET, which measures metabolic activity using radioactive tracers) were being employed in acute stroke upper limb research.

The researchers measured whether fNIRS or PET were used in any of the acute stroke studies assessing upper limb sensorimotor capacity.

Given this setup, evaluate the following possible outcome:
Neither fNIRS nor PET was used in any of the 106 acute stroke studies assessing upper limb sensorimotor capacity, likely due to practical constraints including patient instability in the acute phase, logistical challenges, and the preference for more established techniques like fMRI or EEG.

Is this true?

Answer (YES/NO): YES